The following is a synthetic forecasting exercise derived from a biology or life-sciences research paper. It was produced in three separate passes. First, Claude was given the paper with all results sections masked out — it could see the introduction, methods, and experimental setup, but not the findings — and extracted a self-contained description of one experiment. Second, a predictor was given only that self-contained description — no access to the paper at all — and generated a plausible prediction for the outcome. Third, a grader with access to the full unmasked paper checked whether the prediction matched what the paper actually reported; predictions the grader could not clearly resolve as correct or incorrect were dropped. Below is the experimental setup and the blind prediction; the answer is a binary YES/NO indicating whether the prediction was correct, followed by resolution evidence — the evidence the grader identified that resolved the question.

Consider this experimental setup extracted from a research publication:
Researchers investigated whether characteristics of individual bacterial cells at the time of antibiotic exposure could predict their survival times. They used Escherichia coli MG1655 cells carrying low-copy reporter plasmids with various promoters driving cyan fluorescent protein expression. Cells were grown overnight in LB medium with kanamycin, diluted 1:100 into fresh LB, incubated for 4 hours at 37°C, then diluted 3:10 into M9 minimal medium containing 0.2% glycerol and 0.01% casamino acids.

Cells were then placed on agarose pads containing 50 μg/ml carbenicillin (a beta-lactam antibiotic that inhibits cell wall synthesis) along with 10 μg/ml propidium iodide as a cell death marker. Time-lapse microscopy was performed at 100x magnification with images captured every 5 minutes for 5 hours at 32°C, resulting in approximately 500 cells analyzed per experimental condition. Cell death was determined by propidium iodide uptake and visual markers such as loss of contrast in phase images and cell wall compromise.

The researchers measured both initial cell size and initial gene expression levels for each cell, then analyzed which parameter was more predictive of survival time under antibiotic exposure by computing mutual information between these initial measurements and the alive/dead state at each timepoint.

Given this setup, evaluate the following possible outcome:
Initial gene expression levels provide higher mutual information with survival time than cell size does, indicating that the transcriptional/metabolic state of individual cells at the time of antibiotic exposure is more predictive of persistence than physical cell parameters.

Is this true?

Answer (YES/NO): YES